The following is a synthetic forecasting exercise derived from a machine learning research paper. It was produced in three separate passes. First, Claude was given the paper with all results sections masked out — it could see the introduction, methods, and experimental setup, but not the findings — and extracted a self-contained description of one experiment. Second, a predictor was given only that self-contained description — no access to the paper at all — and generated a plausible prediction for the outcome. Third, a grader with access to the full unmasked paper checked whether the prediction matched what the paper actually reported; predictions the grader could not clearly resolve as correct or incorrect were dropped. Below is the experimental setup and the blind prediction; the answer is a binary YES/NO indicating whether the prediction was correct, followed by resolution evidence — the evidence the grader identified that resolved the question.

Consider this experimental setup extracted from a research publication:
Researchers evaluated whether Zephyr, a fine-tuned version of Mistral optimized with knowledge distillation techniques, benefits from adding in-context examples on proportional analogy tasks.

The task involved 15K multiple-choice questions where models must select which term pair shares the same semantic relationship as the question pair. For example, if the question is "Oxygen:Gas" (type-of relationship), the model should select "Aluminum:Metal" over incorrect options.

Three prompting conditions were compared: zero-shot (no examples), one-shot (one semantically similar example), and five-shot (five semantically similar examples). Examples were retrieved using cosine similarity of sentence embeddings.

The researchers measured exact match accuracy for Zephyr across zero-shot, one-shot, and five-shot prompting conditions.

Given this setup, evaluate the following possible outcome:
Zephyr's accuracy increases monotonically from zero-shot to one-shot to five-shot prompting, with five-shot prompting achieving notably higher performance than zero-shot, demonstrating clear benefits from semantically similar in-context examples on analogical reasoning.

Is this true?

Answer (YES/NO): YES